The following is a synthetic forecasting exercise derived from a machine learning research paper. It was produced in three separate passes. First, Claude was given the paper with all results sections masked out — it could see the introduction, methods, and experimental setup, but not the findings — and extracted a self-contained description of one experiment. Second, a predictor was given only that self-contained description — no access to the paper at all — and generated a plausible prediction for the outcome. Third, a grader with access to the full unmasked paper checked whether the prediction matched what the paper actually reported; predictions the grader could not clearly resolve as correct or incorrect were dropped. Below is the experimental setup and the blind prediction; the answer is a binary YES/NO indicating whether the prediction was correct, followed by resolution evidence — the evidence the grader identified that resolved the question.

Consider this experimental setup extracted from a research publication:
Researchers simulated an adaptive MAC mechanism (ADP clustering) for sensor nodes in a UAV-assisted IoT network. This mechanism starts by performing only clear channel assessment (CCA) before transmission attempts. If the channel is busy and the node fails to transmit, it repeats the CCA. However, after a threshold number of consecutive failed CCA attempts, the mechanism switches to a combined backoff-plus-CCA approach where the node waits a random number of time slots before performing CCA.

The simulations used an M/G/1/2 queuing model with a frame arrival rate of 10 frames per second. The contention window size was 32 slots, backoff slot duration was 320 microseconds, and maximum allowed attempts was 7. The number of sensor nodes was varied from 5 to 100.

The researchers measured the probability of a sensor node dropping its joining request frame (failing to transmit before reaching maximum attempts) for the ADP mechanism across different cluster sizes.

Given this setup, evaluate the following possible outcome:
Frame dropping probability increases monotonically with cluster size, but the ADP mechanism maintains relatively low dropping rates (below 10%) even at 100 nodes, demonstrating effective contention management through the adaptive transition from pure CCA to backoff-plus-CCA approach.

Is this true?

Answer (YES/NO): NO